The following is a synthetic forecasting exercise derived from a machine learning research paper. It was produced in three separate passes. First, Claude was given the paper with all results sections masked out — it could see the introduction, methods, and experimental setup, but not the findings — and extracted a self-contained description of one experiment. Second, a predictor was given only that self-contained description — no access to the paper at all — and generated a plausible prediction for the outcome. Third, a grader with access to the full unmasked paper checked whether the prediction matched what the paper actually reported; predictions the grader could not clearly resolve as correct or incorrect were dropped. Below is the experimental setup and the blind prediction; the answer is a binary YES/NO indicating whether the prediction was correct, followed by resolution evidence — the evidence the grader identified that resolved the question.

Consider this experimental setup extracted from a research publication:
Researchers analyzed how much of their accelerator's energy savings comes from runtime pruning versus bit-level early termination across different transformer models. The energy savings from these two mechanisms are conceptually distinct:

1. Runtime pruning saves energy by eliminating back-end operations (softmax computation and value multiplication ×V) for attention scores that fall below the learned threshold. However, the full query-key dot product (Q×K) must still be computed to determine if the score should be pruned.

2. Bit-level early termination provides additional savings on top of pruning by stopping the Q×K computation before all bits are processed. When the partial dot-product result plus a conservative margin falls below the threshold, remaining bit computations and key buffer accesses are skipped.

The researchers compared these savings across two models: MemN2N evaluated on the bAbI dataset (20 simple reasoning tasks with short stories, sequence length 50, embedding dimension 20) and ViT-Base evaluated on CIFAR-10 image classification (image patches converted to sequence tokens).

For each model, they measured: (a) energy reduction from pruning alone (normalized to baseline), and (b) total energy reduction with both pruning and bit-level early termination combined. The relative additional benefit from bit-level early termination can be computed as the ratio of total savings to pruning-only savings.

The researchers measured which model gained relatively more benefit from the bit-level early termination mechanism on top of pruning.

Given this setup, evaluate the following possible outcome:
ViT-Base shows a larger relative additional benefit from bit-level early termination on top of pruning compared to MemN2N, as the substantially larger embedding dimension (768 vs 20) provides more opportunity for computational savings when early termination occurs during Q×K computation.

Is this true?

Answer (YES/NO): NO